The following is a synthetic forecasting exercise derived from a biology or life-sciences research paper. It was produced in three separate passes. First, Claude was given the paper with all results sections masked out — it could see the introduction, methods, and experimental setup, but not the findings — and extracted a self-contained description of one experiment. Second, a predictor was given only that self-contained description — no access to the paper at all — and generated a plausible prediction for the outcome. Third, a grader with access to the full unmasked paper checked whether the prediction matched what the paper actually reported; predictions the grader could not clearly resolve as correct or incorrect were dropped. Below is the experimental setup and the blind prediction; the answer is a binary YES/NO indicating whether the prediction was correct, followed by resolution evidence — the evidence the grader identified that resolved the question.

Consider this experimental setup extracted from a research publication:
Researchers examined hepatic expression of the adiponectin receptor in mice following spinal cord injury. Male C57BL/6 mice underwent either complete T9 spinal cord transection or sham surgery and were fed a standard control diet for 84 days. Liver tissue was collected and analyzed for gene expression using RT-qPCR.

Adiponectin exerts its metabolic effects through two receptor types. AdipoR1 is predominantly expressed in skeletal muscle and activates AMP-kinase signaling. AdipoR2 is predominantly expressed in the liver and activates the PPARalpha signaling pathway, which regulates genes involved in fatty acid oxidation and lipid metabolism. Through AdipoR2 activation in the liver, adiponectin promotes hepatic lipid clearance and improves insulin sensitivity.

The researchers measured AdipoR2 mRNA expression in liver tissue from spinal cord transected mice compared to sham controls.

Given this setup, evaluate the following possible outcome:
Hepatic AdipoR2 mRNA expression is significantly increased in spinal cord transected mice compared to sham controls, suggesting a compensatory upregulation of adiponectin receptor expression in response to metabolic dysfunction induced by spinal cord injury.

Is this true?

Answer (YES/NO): NO